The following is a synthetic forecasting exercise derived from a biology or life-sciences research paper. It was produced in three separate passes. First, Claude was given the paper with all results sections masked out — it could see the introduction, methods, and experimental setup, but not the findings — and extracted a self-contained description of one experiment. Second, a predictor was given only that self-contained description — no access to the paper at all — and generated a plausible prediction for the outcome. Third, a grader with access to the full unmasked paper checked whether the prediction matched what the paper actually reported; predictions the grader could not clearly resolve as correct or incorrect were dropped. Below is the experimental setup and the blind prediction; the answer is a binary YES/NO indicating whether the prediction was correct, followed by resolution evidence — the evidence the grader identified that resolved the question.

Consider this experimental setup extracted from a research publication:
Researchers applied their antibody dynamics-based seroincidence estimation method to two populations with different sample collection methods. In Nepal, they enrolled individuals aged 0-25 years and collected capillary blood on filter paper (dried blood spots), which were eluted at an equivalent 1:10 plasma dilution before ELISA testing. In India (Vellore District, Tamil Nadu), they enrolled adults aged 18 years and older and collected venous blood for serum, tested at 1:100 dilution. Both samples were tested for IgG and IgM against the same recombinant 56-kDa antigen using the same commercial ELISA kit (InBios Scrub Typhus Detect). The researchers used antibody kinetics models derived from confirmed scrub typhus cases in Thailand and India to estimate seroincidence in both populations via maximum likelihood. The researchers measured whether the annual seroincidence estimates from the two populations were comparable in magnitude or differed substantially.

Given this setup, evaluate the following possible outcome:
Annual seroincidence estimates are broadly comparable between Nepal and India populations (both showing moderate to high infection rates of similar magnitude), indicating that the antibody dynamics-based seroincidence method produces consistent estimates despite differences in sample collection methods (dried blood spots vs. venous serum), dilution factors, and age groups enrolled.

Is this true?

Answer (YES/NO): NO